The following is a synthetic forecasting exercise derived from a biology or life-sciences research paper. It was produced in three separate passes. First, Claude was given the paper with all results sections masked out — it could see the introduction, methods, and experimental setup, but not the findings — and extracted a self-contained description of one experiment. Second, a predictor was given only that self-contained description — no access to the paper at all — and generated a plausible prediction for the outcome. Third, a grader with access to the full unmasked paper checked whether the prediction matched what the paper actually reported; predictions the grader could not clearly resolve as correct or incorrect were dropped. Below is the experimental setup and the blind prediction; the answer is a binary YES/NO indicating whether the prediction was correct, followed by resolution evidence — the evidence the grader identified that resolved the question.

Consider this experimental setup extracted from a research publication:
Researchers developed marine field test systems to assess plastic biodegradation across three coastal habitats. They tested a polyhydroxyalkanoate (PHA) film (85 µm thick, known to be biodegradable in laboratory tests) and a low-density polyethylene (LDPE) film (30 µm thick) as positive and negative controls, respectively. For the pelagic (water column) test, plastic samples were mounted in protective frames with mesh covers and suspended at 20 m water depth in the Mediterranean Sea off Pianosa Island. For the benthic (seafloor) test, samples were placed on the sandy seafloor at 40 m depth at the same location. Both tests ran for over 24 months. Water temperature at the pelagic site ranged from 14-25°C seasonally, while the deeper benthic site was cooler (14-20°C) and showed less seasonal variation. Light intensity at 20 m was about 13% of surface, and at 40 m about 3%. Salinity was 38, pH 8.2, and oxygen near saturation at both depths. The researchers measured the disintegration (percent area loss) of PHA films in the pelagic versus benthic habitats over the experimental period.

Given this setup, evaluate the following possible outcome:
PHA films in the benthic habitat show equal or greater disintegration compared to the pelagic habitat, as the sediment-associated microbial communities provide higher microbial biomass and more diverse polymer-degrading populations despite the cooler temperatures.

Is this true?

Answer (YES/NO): YES